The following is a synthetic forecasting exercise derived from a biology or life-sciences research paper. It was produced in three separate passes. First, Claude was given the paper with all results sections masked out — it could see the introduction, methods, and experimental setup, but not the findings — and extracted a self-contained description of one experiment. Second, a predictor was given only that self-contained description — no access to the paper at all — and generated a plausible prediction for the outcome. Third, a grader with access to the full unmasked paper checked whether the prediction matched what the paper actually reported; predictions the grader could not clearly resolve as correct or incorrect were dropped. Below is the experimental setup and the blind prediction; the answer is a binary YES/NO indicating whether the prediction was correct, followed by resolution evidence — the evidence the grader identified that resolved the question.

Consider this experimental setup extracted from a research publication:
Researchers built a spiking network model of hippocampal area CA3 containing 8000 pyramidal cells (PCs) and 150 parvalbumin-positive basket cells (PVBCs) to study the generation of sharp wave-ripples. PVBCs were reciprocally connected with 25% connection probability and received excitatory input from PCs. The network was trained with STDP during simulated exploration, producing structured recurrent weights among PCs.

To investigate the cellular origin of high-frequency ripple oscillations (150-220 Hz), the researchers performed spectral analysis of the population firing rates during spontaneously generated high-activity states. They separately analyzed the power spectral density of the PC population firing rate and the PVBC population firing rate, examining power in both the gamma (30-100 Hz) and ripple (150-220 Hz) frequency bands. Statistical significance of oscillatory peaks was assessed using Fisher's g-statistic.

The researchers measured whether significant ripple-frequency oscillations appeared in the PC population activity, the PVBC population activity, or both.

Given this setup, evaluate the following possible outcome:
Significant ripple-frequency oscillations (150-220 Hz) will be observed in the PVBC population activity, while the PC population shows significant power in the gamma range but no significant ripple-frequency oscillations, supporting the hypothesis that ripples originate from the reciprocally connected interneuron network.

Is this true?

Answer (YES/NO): NO